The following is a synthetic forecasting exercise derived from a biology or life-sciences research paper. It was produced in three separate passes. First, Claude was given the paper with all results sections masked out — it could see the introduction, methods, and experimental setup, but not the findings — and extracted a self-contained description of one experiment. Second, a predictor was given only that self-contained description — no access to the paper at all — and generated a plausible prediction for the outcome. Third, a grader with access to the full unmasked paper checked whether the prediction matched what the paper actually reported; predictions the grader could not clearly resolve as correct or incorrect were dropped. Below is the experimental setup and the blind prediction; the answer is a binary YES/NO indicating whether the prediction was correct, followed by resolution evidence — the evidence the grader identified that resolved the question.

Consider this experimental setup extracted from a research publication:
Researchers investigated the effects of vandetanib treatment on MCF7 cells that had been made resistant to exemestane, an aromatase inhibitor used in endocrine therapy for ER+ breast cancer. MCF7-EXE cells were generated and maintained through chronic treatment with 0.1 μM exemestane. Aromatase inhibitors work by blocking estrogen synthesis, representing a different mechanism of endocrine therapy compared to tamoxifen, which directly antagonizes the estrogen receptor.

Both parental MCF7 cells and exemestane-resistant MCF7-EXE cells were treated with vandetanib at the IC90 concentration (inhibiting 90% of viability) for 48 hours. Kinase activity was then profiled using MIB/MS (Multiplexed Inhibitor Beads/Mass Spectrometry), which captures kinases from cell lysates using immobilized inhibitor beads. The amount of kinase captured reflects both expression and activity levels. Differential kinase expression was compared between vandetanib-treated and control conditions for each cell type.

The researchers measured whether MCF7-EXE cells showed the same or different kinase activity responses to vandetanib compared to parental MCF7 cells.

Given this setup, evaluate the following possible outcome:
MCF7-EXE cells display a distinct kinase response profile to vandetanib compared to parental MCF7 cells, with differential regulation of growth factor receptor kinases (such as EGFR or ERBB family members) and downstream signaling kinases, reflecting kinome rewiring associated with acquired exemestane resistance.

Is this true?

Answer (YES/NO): NO